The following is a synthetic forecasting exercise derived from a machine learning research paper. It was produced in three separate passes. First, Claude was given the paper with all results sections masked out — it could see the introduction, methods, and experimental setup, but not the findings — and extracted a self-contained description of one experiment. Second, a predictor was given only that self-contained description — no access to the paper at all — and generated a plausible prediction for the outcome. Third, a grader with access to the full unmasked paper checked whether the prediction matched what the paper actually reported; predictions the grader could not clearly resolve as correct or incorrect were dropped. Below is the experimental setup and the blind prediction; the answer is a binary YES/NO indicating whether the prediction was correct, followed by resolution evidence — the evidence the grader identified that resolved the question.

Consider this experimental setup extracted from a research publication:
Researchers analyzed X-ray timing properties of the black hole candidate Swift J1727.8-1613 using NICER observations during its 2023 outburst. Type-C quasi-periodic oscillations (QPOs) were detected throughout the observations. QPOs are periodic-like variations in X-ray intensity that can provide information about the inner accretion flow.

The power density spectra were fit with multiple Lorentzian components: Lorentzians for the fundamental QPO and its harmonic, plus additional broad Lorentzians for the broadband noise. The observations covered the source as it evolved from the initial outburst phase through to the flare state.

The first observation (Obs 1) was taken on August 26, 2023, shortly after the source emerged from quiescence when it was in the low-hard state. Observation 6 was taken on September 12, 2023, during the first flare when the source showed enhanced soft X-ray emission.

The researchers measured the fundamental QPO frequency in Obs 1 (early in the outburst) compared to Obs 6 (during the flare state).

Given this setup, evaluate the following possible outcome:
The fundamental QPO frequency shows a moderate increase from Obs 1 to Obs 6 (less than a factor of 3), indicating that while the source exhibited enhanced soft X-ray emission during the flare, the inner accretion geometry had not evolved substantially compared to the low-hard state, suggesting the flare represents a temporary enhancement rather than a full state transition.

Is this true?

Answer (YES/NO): NO